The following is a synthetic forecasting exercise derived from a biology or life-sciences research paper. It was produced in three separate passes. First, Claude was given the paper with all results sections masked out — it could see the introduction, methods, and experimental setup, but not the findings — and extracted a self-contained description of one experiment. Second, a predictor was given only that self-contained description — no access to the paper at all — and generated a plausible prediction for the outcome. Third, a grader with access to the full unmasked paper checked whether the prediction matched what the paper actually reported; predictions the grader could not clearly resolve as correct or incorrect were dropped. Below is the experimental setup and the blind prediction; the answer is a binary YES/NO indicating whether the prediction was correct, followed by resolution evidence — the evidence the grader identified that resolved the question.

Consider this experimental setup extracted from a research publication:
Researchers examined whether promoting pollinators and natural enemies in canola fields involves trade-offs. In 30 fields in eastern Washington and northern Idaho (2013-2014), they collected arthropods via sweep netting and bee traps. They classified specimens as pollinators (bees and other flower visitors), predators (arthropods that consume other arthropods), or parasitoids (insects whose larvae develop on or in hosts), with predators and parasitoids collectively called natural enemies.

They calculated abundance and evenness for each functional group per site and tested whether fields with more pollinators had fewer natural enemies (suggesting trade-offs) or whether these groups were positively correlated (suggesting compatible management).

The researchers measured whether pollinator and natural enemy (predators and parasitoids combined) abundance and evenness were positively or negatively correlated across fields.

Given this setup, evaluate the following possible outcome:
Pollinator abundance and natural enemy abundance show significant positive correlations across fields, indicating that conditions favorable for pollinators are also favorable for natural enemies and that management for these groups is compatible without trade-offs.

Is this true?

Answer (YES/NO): YES